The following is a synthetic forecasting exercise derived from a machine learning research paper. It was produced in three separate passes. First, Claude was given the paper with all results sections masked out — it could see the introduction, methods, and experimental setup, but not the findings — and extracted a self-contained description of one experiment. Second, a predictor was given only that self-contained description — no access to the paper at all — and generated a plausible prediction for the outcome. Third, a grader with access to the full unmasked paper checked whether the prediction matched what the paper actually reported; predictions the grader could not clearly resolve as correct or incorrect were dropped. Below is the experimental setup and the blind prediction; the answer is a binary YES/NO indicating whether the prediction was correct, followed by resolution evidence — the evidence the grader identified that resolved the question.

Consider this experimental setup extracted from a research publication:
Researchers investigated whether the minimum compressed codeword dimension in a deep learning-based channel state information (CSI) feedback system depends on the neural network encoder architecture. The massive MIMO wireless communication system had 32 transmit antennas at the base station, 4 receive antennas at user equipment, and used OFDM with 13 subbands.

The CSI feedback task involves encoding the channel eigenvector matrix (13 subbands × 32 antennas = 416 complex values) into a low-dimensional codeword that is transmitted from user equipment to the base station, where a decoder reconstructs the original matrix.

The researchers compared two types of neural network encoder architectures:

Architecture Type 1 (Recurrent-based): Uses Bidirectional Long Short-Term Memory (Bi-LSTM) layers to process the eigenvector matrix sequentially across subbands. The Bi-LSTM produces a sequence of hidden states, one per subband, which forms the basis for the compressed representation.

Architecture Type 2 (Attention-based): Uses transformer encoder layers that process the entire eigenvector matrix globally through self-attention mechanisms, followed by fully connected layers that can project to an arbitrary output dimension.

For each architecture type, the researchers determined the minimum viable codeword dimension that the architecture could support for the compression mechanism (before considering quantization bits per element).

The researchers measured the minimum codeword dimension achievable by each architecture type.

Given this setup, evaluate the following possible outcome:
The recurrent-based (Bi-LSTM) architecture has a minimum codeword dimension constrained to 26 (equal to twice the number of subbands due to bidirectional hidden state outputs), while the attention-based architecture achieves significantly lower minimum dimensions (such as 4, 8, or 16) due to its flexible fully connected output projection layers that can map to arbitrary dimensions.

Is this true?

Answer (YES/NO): NO